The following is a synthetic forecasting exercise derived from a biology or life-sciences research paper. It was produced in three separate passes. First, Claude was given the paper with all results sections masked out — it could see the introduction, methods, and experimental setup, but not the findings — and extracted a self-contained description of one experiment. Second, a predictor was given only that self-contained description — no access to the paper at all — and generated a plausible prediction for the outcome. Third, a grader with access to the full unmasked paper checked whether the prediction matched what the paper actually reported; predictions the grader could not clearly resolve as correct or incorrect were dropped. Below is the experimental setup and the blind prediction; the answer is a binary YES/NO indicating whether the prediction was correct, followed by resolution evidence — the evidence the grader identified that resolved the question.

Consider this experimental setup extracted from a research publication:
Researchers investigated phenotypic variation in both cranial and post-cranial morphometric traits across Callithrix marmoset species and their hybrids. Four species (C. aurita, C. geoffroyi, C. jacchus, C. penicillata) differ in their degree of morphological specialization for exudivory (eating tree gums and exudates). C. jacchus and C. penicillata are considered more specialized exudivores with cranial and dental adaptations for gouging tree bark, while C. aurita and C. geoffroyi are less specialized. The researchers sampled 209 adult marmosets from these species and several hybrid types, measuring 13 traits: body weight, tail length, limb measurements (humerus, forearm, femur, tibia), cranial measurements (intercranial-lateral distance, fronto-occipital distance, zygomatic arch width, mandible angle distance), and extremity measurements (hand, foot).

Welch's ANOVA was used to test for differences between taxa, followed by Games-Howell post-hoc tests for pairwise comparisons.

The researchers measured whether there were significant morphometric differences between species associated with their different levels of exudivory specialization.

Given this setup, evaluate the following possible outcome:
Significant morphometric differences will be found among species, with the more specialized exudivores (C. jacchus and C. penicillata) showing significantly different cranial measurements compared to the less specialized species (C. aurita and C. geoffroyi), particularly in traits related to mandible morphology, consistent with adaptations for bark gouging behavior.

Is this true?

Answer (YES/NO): NO